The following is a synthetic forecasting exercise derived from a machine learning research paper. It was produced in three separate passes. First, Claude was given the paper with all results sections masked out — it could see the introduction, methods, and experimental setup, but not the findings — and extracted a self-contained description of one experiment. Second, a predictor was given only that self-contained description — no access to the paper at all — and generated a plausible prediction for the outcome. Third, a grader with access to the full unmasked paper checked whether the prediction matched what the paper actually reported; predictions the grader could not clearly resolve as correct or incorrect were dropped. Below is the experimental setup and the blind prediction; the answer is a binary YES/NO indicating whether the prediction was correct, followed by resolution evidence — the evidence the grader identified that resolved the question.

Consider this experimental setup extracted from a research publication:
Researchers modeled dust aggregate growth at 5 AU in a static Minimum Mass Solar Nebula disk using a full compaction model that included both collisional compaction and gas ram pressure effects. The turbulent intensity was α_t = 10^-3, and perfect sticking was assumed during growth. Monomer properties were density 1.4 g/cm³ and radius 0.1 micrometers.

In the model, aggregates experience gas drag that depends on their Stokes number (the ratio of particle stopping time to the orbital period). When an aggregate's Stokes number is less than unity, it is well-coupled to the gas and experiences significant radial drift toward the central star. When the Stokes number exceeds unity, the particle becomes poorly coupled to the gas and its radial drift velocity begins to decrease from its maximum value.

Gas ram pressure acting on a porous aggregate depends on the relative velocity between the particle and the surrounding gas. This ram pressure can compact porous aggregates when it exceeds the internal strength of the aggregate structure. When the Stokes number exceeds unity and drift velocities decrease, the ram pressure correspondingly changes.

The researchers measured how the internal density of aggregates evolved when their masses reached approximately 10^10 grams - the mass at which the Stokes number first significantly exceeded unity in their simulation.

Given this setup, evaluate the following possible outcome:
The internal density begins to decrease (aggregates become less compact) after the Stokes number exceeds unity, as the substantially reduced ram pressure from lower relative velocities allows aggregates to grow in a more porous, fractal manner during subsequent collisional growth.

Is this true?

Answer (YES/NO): YES